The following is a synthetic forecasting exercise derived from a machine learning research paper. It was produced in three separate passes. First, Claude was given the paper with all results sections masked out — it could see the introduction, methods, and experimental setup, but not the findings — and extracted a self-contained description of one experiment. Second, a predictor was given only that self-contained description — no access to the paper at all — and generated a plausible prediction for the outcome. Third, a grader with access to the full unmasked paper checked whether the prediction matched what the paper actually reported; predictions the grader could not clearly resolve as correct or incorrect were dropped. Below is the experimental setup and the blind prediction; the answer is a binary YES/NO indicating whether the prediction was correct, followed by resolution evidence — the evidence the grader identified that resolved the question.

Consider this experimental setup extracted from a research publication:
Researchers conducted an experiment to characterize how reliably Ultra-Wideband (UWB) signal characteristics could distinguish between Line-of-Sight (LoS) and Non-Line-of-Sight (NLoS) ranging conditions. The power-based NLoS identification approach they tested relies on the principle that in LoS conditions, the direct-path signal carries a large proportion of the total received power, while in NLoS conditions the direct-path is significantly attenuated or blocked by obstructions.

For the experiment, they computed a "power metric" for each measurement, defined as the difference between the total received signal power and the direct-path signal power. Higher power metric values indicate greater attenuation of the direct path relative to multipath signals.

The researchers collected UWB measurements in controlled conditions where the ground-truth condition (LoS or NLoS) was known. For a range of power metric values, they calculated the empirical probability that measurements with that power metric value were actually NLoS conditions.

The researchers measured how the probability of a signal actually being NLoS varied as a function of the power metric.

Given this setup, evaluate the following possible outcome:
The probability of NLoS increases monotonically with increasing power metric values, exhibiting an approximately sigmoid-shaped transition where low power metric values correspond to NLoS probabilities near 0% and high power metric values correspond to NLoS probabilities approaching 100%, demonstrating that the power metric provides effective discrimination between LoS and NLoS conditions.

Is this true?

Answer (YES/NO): NO